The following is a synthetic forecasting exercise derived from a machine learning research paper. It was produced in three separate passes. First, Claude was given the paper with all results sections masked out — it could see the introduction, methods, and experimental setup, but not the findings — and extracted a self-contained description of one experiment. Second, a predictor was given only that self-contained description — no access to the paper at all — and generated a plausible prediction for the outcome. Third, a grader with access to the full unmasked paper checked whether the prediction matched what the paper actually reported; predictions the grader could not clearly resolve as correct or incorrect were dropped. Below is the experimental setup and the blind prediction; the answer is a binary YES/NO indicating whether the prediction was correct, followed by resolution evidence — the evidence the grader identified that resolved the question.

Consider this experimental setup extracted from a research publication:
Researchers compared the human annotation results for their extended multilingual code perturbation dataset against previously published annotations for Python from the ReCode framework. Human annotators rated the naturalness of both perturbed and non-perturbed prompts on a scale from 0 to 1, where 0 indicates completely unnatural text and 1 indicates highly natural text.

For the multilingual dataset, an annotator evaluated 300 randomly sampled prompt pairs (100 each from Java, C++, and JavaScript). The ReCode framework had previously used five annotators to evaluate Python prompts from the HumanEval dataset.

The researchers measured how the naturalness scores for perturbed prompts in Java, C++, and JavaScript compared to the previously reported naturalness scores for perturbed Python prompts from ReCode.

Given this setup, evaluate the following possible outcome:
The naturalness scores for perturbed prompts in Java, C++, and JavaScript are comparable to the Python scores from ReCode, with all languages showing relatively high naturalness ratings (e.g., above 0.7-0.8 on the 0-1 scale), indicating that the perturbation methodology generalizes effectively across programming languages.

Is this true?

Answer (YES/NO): YES